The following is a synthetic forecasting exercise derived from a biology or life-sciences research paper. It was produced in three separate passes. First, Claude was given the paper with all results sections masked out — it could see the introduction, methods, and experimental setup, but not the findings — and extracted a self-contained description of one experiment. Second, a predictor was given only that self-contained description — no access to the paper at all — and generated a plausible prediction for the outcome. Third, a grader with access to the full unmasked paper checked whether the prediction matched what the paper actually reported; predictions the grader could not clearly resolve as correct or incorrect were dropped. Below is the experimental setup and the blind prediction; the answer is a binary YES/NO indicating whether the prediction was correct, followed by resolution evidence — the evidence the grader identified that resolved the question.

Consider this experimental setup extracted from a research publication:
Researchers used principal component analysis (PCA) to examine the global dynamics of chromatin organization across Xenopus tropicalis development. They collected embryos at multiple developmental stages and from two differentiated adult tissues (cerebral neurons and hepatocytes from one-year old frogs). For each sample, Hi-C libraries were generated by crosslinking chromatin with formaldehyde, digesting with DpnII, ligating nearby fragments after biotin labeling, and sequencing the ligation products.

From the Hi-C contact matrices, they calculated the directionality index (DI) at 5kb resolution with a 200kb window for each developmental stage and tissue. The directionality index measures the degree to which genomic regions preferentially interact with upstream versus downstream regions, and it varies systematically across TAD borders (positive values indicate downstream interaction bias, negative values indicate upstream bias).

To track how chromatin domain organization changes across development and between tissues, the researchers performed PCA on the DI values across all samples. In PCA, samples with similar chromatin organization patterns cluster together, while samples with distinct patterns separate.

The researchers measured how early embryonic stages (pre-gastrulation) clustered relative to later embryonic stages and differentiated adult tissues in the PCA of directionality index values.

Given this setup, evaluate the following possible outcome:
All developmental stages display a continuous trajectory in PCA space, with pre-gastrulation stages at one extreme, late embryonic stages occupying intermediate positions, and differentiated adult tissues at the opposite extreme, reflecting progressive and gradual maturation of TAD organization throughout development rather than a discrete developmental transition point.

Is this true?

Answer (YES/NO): NO